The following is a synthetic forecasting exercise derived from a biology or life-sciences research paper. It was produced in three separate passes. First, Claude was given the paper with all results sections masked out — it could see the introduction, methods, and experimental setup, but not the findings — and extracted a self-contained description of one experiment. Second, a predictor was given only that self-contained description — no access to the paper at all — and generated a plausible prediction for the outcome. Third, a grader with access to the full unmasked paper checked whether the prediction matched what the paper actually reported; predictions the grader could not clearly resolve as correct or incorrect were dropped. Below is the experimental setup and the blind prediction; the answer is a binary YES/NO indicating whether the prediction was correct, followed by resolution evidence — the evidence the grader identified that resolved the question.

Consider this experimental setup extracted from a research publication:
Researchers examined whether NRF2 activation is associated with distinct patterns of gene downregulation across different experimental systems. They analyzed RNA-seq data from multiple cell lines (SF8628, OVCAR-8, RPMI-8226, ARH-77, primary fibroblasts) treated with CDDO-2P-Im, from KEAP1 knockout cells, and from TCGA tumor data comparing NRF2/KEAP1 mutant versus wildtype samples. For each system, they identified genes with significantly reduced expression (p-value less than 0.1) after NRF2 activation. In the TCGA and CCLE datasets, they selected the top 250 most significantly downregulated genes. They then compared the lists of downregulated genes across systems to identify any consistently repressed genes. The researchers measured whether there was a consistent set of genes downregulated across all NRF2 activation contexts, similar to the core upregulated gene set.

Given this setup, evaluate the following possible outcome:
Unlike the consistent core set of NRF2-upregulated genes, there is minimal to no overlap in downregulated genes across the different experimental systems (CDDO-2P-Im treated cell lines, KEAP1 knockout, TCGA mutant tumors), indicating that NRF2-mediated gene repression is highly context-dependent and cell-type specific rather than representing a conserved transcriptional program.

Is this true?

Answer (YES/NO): YES